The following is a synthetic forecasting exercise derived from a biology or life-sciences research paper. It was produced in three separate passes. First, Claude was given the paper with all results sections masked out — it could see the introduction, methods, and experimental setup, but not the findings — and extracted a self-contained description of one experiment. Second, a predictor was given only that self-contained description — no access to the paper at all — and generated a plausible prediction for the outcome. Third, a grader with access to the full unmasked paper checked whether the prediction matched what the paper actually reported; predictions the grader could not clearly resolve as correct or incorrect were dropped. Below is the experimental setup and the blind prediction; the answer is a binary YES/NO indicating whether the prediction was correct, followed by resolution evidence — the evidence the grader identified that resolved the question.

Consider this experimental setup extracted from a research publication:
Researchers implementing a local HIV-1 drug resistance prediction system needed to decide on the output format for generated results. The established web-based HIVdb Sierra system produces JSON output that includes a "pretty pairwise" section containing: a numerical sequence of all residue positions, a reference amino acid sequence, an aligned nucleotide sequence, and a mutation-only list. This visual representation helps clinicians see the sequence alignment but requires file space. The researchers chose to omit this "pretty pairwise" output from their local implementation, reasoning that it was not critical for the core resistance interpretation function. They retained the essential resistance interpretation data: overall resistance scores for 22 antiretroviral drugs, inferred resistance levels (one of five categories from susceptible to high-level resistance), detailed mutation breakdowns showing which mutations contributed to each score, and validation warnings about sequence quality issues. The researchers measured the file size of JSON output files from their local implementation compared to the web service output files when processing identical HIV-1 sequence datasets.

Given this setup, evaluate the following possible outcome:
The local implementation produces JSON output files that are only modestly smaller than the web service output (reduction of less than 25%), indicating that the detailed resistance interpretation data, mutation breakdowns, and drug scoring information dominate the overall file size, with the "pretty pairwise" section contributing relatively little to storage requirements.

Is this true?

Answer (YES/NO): NO